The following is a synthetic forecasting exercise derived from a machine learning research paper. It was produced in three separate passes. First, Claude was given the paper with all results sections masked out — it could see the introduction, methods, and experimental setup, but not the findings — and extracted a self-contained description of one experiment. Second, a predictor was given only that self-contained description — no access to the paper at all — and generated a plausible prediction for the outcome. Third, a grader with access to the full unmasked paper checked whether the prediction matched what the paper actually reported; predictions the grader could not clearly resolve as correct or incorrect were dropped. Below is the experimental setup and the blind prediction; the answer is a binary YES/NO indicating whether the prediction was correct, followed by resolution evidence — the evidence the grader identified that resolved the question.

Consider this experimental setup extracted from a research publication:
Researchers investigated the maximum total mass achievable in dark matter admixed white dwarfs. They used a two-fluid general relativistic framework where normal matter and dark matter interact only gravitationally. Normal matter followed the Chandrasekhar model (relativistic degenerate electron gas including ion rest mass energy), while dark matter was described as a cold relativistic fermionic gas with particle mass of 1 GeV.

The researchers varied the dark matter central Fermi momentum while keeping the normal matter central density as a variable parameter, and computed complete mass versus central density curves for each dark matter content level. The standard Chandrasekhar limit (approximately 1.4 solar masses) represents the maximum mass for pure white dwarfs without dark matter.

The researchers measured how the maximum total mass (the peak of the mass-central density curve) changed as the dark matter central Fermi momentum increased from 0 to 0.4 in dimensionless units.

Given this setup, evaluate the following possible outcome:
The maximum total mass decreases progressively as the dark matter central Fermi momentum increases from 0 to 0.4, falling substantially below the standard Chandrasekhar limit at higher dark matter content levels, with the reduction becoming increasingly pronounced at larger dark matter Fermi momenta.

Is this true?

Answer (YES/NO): NO